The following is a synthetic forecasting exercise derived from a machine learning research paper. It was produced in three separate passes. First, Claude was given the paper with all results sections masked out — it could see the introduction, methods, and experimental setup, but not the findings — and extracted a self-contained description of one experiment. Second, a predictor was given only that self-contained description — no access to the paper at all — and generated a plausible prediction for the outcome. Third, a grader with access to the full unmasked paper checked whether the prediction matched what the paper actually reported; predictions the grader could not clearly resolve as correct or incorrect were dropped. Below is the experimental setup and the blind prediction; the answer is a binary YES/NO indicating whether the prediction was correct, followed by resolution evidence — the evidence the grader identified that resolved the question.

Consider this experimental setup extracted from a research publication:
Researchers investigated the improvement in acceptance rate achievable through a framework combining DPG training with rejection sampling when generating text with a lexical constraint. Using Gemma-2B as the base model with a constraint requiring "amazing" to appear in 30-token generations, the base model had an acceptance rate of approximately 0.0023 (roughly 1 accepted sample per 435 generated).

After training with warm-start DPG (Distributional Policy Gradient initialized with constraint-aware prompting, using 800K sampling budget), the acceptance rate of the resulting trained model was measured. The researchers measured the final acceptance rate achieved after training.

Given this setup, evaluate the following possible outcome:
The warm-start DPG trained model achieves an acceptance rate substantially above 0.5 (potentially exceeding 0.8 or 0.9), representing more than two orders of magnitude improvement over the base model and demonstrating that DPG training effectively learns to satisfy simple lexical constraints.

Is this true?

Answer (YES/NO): NO